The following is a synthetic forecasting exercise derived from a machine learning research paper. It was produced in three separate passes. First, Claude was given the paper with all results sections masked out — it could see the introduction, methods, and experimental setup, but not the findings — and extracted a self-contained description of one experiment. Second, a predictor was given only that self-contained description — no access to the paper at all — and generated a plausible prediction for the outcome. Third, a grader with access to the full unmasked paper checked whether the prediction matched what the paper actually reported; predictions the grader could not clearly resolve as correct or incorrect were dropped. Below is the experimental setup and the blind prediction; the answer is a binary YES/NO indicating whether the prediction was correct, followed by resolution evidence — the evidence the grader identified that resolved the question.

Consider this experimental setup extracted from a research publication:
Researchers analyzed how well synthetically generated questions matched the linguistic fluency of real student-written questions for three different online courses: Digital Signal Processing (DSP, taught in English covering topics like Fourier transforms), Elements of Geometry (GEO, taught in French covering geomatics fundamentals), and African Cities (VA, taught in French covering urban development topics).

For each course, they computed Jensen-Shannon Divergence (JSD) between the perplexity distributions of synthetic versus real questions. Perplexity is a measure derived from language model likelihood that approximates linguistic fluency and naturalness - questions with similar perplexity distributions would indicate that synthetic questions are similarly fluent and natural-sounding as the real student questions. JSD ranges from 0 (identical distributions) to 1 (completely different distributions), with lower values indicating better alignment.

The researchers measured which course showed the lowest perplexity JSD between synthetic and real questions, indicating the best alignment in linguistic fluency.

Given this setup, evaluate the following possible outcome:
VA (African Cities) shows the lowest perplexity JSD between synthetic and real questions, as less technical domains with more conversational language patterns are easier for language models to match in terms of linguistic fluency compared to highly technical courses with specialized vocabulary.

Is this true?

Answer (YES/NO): YES